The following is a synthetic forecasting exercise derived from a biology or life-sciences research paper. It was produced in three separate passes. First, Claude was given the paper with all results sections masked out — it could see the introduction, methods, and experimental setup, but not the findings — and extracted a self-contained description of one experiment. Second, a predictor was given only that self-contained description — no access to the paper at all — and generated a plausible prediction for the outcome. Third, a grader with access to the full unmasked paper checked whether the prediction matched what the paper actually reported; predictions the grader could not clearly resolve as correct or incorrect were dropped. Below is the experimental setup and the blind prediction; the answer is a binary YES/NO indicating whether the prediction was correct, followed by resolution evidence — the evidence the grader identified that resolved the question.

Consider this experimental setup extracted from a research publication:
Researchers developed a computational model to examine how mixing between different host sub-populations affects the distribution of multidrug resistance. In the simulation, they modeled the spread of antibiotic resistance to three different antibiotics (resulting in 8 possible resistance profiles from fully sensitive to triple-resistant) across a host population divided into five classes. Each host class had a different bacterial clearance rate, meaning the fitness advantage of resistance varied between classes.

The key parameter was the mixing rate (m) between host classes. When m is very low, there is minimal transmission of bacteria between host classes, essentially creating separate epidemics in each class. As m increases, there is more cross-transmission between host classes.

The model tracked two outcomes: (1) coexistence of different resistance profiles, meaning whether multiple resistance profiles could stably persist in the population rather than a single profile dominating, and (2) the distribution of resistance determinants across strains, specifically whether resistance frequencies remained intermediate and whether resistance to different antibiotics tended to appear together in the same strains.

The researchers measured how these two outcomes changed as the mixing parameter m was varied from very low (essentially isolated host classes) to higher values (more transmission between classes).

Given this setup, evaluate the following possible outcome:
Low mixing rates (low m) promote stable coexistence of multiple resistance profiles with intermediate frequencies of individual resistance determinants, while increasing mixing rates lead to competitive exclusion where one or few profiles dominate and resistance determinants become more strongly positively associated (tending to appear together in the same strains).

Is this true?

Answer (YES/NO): NO